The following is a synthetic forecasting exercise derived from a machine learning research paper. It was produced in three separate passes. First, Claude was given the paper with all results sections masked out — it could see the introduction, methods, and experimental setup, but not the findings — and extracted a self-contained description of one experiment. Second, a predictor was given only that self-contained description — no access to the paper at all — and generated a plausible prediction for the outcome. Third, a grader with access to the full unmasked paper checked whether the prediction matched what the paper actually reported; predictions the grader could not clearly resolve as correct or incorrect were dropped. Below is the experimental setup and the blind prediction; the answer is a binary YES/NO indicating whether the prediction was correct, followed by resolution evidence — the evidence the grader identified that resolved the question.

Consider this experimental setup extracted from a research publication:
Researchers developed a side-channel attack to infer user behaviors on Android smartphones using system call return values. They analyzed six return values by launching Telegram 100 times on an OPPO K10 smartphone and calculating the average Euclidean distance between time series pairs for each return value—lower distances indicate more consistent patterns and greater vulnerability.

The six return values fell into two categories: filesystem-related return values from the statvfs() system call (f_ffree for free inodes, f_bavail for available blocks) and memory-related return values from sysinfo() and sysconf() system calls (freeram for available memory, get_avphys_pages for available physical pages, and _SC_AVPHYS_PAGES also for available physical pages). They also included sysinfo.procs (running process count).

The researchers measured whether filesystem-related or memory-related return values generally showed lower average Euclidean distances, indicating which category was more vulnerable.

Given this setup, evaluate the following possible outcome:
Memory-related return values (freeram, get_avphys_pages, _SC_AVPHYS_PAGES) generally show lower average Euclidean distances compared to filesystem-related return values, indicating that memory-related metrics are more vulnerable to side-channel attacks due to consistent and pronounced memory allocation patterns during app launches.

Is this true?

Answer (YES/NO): NO